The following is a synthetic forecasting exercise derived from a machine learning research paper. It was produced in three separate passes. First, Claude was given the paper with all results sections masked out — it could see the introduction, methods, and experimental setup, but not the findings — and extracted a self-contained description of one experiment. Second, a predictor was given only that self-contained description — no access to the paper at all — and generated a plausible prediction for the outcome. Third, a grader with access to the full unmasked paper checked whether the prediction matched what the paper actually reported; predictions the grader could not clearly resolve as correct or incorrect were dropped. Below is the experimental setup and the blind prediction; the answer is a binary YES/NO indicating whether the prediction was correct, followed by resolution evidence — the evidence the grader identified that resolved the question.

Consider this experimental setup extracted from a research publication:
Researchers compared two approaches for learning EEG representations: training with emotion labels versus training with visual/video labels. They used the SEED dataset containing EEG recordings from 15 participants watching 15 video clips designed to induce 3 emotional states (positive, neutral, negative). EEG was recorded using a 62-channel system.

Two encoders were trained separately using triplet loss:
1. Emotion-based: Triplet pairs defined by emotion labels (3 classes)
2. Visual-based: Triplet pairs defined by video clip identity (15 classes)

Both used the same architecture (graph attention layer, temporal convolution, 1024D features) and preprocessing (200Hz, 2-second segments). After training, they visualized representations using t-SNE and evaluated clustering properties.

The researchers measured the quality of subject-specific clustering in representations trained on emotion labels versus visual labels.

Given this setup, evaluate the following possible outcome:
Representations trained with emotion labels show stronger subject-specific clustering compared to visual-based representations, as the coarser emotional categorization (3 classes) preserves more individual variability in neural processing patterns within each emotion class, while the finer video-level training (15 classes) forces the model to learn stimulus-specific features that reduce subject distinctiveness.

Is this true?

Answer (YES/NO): NO